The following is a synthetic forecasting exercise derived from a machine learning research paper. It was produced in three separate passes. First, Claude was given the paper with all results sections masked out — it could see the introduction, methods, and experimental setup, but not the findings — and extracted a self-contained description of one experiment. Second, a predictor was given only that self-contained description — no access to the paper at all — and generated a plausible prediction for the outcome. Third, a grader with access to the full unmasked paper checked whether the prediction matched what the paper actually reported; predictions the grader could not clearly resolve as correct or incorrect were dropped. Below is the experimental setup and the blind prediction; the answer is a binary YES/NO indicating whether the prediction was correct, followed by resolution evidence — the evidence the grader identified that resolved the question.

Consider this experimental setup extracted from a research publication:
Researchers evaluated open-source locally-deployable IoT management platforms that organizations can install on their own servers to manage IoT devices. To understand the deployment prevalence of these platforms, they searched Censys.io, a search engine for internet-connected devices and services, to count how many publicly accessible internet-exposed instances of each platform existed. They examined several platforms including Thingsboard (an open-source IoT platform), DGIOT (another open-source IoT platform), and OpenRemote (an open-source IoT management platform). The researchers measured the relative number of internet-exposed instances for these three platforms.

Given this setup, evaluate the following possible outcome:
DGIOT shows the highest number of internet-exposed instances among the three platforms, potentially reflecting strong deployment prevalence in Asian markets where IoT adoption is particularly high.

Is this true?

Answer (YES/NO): NO